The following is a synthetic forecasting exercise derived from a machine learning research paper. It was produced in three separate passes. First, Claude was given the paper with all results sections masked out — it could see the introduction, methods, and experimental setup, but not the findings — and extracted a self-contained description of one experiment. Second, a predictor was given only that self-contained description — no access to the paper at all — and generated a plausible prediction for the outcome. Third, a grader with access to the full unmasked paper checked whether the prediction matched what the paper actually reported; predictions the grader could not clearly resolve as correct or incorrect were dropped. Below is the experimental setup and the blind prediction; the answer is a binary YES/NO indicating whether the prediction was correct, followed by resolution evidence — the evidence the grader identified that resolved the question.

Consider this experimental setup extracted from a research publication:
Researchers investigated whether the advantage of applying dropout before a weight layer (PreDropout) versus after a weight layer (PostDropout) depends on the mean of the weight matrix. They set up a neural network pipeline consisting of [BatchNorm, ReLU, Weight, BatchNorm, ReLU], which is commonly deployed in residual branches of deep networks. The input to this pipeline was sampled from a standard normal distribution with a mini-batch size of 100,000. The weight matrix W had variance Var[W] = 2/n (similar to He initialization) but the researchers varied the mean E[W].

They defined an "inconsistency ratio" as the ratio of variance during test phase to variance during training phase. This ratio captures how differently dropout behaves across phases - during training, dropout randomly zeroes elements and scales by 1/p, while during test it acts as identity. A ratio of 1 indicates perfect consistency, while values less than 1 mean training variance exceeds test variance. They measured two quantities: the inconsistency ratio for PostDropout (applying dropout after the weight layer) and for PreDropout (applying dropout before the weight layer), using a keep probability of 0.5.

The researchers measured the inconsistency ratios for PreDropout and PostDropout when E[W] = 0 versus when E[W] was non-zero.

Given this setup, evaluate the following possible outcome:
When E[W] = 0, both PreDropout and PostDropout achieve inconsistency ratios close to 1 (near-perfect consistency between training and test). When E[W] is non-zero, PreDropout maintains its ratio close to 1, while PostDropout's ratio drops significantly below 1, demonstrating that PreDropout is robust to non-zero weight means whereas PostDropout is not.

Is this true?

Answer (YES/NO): NO